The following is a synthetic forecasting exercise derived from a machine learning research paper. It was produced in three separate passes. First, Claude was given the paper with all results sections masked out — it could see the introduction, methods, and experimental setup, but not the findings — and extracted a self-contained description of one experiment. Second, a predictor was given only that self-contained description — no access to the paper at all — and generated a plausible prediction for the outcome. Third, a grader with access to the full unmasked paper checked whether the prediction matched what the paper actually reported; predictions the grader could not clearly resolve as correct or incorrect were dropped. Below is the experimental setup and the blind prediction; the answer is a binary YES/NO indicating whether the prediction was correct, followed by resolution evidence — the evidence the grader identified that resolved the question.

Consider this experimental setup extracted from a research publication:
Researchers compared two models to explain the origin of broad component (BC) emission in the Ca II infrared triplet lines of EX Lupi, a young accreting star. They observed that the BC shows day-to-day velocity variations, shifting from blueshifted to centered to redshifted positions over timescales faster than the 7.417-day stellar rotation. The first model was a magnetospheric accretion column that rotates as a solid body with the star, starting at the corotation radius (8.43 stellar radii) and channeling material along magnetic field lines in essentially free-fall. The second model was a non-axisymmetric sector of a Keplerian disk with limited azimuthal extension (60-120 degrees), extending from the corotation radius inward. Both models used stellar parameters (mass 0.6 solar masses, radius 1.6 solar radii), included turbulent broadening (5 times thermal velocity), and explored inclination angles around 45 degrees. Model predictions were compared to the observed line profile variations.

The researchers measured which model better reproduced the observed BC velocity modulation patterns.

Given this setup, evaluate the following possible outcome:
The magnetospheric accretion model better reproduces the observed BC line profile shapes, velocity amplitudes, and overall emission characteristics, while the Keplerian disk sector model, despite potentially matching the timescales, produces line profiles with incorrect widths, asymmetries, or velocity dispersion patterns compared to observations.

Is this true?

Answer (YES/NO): NO